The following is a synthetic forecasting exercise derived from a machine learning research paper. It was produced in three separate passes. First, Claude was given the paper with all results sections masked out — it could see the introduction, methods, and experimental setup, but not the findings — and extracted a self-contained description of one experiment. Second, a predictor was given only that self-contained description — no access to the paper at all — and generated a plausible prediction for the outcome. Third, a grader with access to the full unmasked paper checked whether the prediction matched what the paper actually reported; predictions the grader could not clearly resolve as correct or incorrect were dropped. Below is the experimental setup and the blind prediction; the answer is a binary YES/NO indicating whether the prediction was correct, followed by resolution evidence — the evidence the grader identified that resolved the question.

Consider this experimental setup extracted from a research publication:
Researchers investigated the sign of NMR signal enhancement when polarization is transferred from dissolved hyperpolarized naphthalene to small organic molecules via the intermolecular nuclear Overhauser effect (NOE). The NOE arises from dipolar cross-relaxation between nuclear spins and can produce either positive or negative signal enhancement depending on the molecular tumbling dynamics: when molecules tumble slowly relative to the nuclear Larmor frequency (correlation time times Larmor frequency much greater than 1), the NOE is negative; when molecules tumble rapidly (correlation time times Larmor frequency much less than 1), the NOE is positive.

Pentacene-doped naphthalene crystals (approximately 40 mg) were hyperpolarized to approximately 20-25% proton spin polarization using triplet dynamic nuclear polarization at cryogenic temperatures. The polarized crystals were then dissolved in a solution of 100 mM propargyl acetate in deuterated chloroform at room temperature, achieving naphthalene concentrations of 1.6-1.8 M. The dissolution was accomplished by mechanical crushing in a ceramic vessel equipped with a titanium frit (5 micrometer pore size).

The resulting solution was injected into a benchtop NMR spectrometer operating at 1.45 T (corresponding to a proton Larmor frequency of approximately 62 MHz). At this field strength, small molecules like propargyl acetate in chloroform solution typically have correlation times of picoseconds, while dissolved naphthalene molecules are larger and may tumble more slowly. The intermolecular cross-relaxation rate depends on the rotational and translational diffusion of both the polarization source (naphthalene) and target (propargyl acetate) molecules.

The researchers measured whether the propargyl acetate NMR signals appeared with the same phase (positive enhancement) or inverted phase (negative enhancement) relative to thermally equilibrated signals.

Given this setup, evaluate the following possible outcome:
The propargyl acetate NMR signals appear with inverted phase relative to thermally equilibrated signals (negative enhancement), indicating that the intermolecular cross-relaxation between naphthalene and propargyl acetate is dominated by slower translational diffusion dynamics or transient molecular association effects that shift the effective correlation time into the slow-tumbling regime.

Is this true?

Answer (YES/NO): YES